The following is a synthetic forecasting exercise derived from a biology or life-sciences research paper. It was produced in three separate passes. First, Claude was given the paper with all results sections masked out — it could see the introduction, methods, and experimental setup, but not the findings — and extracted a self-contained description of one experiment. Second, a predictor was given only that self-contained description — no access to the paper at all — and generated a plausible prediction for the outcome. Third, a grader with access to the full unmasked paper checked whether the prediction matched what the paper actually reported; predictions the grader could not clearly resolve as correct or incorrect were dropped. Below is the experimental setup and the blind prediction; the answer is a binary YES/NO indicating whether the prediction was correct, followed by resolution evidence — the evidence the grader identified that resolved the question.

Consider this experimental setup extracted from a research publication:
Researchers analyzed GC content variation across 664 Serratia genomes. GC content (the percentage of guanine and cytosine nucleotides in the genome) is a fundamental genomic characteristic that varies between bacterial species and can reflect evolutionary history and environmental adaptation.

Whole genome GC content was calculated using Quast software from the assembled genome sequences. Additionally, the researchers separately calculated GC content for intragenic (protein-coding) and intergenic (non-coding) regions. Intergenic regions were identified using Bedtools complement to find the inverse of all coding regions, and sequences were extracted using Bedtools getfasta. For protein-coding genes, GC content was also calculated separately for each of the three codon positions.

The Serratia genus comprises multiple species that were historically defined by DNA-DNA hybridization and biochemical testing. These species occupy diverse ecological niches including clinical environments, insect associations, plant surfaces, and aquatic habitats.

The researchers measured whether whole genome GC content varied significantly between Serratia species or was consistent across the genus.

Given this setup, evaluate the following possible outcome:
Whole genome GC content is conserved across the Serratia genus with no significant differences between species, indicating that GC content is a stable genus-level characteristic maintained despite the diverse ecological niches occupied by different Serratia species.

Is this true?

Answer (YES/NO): NO